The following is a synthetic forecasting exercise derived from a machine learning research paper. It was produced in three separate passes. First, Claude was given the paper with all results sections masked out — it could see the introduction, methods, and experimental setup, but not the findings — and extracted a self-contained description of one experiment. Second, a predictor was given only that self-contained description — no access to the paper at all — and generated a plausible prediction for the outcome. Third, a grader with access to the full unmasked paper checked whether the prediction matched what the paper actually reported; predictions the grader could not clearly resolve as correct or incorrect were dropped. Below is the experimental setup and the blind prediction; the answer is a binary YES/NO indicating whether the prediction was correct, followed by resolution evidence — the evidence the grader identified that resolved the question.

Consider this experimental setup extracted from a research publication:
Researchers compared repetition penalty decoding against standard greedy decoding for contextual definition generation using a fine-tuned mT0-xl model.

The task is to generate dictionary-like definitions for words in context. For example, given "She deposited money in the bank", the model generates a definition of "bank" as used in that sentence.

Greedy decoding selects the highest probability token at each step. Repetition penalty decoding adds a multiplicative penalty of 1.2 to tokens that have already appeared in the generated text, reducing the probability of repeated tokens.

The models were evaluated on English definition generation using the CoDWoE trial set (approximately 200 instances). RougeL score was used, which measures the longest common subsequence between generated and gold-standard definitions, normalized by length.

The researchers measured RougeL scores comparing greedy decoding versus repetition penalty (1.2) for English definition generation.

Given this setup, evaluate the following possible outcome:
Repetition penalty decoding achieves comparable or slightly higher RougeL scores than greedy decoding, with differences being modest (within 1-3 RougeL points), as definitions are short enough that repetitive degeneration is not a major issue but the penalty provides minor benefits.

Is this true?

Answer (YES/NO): NO